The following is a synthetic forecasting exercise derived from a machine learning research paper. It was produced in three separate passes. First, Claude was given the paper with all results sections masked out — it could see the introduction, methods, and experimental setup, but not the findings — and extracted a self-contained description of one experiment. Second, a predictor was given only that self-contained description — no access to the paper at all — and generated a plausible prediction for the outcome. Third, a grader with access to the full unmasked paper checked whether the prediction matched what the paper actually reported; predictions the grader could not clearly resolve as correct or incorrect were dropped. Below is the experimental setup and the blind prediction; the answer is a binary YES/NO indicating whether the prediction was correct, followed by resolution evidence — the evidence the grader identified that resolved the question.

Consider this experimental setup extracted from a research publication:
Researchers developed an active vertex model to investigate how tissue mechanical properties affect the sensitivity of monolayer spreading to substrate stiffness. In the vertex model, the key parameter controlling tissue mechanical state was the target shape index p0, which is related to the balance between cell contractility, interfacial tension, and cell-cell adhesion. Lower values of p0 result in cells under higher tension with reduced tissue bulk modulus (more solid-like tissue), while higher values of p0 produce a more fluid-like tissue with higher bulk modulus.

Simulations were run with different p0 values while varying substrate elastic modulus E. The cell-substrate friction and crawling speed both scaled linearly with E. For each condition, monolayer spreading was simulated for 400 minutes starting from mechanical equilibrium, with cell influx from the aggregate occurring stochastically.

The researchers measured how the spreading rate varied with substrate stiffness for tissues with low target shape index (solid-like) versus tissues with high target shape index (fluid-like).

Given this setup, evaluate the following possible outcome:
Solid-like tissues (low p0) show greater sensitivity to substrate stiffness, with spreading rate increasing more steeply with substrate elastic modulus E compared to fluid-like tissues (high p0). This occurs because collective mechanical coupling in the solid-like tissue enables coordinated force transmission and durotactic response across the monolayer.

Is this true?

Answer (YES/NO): NO